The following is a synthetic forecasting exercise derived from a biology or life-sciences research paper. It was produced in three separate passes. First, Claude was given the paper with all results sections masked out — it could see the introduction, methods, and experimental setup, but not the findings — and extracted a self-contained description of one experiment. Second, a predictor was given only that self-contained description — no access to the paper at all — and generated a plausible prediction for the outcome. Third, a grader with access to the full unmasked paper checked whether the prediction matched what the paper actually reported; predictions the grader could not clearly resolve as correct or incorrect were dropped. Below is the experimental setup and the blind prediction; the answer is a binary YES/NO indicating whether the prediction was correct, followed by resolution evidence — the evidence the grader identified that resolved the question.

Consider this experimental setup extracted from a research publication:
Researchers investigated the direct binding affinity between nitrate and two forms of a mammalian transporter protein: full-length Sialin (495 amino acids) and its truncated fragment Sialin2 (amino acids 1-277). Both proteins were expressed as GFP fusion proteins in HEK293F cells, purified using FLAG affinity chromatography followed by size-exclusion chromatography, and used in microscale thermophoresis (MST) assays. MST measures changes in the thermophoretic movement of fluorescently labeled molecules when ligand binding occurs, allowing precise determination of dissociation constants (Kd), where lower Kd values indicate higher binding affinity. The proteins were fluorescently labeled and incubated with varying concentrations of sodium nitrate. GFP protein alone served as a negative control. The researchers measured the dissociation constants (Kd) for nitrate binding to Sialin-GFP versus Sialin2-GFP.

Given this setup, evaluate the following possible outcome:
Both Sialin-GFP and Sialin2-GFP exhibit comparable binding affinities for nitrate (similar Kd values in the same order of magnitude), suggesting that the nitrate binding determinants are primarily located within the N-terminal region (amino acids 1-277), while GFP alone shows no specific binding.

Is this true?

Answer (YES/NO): NO